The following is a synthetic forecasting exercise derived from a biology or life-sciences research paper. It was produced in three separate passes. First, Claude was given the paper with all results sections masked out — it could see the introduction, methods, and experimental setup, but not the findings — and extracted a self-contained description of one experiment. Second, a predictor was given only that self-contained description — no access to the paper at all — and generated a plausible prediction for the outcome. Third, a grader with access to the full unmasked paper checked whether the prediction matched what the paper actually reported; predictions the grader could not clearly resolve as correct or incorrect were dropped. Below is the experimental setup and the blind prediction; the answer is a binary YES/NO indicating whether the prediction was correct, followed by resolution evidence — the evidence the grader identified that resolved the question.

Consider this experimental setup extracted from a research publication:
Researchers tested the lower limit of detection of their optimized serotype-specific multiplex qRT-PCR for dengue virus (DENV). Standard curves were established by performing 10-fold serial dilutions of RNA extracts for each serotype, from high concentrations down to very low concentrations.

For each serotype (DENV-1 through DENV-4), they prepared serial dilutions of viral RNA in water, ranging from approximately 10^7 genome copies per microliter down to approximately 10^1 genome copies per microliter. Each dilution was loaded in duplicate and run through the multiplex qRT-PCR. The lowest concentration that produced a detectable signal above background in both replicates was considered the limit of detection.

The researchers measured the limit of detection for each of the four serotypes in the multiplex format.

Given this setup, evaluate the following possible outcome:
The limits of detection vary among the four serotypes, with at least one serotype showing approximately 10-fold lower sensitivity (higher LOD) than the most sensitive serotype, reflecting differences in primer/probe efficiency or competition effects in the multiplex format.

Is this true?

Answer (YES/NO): NO